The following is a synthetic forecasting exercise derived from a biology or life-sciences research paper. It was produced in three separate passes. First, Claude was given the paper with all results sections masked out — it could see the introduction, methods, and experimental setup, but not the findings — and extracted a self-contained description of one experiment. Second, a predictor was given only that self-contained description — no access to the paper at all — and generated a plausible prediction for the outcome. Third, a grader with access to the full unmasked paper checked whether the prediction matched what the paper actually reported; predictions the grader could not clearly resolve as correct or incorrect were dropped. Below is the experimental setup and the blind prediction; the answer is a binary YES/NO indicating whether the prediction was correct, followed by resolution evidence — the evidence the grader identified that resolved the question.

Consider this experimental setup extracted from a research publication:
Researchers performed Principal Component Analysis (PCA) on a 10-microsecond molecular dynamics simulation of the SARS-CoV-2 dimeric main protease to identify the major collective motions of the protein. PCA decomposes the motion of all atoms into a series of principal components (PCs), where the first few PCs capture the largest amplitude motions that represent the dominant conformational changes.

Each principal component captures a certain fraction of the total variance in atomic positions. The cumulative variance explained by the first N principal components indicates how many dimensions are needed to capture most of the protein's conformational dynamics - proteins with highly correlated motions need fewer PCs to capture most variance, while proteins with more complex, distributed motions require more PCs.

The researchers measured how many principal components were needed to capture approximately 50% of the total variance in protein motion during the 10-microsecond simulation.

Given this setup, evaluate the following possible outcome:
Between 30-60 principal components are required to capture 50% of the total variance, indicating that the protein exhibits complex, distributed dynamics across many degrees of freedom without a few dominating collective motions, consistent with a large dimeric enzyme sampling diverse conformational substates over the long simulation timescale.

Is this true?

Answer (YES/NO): YES